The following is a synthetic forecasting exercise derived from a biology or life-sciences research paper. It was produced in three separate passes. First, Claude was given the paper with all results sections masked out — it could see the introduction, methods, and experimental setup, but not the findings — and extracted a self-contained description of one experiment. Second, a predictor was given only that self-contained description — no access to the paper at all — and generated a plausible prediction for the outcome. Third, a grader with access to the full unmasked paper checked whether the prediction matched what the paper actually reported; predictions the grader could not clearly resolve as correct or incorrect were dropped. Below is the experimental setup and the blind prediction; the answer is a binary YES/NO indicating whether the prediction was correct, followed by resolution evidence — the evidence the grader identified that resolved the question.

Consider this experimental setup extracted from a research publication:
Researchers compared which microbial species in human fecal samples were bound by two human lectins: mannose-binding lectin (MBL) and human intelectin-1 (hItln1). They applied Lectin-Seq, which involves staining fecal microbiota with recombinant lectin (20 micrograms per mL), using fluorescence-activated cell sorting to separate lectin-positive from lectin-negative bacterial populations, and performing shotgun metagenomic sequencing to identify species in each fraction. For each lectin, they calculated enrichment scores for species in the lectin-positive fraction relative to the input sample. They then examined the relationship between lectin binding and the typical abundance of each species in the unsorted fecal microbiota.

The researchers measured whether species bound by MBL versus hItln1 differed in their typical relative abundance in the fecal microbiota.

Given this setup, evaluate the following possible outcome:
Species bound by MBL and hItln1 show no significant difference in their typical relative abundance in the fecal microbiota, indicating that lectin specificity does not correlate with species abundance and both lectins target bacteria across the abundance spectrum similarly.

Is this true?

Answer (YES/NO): NO